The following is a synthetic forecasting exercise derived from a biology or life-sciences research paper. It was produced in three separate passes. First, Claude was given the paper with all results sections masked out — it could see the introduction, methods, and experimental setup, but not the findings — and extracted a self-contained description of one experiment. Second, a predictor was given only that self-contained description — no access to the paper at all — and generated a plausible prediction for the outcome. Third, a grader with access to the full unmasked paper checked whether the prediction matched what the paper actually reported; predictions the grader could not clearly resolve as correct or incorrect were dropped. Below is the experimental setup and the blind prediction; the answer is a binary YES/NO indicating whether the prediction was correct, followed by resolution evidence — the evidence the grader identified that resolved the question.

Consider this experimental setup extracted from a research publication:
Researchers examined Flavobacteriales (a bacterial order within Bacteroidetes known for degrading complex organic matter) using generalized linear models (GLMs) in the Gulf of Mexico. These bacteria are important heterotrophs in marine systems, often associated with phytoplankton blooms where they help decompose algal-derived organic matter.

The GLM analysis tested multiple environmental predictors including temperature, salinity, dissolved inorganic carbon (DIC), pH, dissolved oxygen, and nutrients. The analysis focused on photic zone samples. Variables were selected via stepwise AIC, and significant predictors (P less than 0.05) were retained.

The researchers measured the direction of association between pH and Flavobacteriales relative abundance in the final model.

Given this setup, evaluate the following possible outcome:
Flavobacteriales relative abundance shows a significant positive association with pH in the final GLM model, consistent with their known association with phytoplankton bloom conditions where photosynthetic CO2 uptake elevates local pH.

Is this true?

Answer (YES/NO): NO